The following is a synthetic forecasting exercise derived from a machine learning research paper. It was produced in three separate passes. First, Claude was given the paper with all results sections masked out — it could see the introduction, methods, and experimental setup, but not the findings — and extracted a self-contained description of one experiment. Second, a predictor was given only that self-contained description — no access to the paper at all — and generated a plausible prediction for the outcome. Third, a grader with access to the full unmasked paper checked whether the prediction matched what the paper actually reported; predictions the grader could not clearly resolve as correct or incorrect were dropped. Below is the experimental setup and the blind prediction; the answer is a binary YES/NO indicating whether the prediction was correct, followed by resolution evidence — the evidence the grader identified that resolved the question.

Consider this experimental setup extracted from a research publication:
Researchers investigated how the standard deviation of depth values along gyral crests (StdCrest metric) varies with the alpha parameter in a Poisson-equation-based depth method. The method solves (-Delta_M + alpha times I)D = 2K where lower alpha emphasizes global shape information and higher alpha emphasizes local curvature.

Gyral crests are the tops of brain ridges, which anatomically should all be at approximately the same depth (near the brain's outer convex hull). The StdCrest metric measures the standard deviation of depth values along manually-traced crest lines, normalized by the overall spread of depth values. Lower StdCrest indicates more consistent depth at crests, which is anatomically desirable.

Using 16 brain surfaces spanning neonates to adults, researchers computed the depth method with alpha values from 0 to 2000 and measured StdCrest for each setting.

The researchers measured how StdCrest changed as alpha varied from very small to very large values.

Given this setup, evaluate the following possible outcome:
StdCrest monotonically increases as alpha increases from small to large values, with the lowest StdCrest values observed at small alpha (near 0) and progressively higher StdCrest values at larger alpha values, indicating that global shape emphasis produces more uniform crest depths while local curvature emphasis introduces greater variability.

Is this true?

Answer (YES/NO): NO